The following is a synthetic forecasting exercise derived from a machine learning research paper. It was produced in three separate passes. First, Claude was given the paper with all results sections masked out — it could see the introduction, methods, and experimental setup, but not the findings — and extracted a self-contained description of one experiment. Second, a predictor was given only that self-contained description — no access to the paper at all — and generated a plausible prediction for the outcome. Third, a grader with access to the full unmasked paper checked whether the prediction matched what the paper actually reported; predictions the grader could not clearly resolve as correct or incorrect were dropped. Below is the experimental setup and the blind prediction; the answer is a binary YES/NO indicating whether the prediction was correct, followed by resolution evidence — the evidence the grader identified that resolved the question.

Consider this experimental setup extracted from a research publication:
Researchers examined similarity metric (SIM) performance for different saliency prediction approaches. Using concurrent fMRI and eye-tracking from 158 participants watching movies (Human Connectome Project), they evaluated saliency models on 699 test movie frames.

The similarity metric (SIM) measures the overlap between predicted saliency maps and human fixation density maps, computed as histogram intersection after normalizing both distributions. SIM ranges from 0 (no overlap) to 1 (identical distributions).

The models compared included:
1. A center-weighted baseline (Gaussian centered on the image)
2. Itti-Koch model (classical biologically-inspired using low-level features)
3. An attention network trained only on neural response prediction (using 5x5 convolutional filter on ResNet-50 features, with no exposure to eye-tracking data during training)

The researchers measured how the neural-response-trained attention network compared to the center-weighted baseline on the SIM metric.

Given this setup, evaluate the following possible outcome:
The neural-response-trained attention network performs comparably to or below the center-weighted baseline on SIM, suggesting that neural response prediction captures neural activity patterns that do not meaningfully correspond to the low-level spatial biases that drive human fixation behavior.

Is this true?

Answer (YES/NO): NO